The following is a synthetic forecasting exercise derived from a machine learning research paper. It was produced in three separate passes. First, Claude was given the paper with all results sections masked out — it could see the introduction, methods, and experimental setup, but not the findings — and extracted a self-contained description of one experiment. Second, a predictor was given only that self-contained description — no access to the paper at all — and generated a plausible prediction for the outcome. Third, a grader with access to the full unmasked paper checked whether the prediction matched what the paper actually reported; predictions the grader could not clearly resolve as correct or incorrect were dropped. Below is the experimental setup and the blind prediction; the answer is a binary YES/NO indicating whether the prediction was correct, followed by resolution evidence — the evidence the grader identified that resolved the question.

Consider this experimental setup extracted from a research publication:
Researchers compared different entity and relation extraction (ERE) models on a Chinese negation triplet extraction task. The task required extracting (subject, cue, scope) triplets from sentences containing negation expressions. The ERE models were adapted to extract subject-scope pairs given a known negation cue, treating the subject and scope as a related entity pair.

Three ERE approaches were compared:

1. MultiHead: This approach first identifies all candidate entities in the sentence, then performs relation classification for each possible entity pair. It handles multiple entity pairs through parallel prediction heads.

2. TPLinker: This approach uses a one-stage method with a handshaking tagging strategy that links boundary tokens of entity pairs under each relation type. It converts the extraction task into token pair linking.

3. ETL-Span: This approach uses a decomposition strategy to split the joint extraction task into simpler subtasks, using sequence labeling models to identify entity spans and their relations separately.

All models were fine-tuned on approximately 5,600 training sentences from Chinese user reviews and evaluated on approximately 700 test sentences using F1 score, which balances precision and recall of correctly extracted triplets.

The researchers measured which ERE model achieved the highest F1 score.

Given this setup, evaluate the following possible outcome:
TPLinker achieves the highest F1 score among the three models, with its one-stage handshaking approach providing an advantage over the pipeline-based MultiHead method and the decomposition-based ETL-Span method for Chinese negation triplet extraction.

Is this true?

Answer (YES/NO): NO